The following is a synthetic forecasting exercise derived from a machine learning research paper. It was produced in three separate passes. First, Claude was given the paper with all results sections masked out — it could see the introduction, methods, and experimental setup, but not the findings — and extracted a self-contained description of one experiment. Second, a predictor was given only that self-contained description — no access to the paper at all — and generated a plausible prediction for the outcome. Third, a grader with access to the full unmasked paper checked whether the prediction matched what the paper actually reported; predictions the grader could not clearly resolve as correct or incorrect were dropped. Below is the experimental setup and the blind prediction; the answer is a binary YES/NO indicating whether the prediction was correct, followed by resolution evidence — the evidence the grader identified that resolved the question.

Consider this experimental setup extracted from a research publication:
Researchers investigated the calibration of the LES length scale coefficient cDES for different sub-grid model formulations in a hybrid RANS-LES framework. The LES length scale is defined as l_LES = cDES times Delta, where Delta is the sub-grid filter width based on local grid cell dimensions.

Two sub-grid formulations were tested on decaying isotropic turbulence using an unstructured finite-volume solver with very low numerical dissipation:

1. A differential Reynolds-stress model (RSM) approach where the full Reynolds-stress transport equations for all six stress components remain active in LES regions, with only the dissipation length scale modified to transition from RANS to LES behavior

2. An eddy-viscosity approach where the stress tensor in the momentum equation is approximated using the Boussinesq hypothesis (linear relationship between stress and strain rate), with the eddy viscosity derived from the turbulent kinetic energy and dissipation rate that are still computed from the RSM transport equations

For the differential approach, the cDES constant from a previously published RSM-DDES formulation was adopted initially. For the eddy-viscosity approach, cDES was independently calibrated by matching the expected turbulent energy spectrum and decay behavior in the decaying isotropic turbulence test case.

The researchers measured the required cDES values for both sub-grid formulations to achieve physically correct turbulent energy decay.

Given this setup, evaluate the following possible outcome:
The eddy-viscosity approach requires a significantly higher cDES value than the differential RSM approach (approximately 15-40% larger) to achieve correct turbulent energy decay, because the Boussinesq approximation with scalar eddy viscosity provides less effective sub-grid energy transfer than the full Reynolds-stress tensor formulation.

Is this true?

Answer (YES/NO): NO